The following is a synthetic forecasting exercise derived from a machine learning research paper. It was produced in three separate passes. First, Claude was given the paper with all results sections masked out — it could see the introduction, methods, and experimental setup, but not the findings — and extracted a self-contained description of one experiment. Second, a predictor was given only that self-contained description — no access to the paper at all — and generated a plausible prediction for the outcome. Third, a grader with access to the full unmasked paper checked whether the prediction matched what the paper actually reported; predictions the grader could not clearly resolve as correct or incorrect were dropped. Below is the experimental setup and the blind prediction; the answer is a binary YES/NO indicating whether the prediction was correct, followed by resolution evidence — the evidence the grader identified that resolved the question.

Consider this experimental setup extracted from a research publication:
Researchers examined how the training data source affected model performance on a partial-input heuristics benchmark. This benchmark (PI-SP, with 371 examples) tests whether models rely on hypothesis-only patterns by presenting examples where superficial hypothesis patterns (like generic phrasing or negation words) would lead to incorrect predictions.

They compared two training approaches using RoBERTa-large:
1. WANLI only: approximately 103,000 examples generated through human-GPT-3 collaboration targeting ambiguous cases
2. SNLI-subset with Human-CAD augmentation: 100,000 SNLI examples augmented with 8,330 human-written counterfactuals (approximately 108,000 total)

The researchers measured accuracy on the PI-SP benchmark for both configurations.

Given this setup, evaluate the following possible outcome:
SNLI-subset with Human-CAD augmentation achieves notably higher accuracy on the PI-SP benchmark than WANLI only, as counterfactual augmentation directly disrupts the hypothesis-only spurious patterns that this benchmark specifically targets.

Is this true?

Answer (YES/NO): NO